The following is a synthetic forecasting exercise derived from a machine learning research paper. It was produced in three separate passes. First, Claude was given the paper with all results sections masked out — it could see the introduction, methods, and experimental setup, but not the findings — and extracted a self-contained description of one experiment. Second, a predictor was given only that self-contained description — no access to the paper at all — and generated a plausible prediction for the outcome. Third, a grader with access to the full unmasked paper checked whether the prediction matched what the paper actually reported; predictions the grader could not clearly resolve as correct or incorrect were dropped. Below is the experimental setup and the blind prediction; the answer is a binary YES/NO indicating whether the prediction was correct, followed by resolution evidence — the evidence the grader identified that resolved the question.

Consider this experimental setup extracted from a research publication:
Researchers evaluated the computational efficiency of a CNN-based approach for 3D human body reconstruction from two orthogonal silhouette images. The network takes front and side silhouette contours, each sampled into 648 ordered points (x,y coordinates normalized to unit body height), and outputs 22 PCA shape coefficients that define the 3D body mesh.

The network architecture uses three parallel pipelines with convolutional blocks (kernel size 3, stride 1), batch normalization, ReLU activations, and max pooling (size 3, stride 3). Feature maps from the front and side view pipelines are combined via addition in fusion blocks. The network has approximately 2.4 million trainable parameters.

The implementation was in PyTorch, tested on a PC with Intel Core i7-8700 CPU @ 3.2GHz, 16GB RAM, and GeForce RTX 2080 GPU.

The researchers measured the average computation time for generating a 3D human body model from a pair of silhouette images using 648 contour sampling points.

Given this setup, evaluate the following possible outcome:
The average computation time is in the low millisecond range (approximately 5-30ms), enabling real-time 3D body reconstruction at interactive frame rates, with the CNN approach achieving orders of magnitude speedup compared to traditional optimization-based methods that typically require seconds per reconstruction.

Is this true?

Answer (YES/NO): NO